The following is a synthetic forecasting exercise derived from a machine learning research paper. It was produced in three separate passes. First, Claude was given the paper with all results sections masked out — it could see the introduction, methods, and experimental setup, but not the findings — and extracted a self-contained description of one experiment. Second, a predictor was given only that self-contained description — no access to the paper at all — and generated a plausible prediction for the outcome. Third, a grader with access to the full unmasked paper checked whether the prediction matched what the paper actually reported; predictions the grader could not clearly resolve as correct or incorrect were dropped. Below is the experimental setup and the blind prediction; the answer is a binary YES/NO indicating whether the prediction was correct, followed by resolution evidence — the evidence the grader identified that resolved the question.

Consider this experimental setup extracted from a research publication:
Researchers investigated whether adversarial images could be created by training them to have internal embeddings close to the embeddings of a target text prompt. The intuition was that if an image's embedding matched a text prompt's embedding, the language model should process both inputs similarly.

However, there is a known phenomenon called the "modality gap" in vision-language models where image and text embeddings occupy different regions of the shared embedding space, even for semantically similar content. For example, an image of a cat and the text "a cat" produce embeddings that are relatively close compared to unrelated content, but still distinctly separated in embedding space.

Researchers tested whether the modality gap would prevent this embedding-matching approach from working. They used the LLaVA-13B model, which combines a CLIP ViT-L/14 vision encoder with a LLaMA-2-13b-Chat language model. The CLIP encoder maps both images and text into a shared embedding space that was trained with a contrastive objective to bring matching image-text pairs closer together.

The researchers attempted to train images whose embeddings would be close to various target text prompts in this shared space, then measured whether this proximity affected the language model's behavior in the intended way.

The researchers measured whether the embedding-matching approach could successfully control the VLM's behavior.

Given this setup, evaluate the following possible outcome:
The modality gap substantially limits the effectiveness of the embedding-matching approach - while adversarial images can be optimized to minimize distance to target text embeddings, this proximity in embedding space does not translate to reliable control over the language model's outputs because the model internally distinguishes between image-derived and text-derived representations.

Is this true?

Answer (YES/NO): YES